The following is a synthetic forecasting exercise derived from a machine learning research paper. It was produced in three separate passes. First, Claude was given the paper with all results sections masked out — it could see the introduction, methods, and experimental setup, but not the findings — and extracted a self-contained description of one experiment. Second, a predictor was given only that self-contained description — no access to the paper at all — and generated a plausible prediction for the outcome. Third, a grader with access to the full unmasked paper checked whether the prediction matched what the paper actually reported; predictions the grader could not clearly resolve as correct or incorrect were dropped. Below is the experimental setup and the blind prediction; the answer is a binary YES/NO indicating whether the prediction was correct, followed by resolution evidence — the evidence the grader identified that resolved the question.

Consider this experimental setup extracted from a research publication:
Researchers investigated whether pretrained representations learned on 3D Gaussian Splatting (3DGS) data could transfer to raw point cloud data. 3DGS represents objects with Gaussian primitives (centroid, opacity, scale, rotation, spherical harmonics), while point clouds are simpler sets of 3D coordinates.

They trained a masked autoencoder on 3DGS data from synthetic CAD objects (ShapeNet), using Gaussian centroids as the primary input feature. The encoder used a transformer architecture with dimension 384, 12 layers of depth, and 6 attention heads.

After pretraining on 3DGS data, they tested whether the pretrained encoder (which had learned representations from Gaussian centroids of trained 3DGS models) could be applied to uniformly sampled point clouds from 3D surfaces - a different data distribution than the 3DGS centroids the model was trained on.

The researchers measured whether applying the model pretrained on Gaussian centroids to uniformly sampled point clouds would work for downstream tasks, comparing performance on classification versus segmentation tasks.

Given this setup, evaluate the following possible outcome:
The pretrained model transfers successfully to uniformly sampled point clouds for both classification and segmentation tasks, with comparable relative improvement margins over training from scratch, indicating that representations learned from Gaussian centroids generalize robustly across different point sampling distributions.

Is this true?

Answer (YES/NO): NO